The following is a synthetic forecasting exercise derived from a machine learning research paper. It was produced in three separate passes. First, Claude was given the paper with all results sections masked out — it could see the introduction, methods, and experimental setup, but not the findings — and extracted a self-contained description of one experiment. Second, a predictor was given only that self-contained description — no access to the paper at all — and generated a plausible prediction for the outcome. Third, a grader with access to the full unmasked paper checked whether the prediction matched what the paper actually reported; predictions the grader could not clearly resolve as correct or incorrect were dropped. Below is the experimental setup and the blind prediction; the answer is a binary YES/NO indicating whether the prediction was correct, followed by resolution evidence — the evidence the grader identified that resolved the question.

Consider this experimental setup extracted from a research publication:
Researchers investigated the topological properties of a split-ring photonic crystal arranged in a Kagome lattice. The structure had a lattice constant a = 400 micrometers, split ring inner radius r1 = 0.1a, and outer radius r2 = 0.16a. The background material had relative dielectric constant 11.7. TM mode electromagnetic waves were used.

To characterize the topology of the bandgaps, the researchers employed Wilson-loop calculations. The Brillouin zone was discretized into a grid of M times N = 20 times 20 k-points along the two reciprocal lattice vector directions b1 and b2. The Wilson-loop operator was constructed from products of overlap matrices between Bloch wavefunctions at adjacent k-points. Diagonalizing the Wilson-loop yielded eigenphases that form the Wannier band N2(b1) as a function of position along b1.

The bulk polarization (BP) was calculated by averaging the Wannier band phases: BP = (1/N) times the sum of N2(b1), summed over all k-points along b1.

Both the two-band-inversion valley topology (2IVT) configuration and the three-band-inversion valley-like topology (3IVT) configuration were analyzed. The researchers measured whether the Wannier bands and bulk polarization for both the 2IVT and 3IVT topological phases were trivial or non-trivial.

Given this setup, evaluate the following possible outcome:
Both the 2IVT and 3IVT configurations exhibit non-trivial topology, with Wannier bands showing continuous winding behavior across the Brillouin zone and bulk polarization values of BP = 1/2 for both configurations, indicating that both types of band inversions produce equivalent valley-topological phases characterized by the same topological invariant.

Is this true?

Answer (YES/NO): NO